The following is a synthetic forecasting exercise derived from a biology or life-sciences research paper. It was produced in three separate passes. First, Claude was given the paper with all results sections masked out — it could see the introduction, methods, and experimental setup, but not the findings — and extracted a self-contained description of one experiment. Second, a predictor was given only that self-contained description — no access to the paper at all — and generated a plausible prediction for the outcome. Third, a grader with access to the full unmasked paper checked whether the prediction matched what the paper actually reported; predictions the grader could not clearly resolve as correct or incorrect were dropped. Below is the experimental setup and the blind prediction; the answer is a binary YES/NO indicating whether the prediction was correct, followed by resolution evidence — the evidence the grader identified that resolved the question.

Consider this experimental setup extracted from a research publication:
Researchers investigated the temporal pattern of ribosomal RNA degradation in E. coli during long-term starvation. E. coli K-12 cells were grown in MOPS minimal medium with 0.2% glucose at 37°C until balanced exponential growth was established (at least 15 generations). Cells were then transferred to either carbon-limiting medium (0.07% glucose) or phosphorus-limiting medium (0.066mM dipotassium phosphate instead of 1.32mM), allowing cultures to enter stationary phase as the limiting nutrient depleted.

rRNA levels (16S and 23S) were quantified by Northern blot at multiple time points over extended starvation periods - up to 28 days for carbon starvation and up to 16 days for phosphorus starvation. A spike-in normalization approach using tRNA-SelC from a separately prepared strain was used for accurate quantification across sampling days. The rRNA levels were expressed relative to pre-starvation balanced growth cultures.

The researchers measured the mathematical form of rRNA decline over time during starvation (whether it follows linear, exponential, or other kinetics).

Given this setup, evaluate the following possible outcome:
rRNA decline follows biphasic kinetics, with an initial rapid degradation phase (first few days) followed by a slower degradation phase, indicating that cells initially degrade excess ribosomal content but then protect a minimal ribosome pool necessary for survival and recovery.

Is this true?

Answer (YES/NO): NO